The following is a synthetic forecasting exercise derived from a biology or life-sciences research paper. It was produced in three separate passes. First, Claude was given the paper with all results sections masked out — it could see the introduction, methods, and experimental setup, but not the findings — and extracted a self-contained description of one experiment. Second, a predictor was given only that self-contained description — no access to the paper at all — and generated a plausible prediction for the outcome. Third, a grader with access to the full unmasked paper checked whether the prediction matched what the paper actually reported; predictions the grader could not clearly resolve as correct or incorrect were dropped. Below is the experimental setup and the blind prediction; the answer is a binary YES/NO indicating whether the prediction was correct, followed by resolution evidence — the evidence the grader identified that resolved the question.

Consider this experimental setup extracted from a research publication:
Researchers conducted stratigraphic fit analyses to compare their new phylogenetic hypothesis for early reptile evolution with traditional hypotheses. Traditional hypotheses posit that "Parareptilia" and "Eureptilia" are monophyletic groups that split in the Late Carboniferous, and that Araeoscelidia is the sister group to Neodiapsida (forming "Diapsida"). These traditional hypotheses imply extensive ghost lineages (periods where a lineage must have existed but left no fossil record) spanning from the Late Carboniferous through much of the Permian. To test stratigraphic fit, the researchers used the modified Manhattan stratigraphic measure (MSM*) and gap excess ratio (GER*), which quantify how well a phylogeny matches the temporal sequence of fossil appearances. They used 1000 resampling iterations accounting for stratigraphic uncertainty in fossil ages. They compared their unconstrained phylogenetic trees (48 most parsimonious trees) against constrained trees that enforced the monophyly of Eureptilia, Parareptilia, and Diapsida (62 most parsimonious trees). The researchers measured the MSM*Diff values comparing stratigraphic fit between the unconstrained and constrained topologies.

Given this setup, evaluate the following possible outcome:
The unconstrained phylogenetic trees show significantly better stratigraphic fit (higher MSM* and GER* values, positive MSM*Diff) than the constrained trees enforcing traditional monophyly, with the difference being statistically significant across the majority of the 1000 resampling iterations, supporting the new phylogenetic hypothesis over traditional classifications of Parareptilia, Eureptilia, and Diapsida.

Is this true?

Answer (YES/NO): YES